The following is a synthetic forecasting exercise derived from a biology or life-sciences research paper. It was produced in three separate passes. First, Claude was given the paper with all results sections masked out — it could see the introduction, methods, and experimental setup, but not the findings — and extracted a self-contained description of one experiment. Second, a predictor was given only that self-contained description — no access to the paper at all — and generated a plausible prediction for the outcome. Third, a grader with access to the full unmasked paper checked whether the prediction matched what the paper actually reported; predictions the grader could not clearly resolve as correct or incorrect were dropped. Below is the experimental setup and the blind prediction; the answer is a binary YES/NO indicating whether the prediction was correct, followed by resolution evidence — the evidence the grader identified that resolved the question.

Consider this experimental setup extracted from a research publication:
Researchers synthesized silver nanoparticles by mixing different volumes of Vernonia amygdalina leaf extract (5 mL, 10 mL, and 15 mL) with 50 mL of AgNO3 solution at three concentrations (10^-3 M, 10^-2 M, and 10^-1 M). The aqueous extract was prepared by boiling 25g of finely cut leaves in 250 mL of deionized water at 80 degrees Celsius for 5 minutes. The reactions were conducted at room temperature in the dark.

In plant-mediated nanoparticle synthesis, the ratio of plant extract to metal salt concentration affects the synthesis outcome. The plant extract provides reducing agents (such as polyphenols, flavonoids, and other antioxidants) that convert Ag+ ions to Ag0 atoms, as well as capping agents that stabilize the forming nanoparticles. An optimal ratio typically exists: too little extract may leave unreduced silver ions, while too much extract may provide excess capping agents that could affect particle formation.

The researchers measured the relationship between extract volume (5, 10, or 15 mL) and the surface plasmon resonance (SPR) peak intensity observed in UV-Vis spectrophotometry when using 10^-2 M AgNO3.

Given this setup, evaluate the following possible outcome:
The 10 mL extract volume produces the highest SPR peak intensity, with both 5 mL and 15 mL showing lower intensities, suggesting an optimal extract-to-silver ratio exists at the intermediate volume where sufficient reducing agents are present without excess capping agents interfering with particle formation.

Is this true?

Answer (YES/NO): NO